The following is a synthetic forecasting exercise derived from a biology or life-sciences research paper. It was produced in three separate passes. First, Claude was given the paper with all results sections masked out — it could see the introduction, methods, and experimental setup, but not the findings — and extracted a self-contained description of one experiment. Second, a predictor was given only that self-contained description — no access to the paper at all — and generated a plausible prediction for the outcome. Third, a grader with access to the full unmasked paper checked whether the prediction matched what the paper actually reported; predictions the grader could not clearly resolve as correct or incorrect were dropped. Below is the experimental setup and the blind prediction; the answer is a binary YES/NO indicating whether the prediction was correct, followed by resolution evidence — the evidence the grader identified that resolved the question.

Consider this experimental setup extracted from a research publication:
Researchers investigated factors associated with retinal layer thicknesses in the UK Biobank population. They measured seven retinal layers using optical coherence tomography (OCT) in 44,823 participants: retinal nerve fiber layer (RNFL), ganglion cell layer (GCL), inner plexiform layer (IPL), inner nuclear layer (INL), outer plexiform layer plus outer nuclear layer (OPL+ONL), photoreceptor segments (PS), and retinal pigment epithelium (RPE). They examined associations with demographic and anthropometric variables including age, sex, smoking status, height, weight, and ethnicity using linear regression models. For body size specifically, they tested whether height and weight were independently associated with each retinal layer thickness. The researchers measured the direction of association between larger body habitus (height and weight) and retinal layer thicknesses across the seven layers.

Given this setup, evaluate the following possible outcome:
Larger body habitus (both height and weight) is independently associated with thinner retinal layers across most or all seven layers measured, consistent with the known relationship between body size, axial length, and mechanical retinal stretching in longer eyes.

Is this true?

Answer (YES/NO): NO